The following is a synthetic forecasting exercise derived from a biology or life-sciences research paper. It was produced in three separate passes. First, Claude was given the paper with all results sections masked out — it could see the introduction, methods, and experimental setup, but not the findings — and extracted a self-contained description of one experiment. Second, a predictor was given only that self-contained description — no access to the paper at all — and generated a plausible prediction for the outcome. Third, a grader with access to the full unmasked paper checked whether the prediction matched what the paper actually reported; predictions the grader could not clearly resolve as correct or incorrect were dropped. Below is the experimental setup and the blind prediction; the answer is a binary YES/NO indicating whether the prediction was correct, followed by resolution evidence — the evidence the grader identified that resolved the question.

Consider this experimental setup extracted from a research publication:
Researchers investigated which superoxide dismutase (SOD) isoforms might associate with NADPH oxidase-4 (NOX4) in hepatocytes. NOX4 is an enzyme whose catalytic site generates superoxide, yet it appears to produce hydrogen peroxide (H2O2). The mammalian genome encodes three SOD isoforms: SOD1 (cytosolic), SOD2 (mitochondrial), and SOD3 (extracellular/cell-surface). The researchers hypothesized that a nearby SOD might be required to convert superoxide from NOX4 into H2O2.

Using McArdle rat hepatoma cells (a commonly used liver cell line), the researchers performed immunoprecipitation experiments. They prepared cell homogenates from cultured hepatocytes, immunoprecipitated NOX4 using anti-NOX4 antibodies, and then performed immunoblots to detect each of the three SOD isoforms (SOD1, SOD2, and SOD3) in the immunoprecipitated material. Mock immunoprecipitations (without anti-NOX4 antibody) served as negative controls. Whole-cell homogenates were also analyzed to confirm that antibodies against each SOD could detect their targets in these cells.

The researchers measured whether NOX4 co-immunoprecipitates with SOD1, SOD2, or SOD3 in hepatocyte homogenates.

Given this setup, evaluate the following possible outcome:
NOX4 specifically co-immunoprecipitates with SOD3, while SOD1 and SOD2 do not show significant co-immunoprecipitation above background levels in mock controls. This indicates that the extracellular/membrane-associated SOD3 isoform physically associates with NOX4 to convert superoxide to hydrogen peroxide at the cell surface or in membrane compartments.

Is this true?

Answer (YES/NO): YES